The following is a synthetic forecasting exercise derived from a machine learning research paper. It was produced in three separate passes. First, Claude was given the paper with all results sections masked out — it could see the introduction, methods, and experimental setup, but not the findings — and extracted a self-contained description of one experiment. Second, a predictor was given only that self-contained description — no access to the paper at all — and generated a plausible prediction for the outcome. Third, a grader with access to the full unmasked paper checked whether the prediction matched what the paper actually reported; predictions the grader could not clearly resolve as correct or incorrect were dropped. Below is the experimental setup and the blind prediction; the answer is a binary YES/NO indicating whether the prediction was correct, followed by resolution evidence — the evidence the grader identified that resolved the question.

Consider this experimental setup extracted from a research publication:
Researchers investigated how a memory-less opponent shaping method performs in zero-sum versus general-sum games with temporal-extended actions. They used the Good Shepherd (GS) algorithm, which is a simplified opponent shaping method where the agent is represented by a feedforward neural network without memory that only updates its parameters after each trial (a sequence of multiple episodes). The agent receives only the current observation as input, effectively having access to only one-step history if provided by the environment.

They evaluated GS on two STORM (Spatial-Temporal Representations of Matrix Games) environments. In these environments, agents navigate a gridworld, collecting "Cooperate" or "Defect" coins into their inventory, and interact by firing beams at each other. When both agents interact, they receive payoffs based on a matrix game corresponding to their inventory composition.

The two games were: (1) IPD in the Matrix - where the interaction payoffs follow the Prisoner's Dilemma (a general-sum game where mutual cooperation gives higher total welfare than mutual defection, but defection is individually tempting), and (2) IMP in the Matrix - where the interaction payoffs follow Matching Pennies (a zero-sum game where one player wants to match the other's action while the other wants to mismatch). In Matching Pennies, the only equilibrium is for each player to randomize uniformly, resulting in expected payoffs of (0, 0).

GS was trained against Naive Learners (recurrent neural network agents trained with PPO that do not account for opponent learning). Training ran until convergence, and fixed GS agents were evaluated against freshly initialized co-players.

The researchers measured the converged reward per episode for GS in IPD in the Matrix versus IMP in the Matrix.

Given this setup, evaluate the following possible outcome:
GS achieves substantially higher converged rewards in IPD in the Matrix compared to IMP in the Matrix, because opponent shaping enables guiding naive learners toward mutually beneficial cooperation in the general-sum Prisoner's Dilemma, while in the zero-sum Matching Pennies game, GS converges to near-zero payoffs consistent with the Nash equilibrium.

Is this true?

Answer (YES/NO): YES